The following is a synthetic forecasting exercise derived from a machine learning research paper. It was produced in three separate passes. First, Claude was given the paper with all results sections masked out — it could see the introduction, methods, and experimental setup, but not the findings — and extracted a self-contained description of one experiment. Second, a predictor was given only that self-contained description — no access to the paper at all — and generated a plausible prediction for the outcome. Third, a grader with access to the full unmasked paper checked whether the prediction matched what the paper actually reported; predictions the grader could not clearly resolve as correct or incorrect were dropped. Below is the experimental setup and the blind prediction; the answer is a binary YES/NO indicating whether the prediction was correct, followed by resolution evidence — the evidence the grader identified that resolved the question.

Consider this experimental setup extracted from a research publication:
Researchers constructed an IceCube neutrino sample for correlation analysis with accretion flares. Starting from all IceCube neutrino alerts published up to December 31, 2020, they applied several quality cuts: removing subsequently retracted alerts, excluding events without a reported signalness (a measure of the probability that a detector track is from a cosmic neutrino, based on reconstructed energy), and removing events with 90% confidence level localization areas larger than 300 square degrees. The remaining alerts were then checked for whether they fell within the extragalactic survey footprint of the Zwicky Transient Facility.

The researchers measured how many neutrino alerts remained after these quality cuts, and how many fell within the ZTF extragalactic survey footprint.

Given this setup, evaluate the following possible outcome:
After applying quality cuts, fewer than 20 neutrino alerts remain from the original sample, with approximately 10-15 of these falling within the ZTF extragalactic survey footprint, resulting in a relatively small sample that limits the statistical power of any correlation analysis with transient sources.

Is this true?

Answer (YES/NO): NO